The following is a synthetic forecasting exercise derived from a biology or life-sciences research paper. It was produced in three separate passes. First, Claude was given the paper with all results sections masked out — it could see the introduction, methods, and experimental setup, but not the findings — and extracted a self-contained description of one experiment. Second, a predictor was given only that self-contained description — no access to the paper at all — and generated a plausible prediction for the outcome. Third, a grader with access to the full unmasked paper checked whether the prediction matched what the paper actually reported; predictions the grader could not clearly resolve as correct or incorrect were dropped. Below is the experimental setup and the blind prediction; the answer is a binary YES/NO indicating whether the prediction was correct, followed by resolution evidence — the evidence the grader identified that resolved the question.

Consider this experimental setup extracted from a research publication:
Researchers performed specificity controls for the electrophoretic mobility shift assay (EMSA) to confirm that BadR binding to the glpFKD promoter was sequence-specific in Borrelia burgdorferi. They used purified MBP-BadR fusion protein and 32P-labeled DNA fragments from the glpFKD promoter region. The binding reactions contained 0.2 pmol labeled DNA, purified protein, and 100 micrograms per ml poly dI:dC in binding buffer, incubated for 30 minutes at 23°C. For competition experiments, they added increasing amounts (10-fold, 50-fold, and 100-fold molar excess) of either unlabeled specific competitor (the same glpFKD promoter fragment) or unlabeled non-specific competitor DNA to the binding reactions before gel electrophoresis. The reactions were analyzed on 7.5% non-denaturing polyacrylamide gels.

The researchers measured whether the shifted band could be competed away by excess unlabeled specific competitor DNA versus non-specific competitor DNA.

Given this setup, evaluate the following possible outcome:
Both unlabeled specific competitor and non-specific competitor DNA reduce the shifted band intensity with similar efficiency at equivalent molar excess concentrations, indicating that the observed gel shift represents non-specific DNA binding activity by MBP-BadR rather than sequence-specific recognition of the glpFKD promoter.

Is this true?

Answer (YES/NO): NO